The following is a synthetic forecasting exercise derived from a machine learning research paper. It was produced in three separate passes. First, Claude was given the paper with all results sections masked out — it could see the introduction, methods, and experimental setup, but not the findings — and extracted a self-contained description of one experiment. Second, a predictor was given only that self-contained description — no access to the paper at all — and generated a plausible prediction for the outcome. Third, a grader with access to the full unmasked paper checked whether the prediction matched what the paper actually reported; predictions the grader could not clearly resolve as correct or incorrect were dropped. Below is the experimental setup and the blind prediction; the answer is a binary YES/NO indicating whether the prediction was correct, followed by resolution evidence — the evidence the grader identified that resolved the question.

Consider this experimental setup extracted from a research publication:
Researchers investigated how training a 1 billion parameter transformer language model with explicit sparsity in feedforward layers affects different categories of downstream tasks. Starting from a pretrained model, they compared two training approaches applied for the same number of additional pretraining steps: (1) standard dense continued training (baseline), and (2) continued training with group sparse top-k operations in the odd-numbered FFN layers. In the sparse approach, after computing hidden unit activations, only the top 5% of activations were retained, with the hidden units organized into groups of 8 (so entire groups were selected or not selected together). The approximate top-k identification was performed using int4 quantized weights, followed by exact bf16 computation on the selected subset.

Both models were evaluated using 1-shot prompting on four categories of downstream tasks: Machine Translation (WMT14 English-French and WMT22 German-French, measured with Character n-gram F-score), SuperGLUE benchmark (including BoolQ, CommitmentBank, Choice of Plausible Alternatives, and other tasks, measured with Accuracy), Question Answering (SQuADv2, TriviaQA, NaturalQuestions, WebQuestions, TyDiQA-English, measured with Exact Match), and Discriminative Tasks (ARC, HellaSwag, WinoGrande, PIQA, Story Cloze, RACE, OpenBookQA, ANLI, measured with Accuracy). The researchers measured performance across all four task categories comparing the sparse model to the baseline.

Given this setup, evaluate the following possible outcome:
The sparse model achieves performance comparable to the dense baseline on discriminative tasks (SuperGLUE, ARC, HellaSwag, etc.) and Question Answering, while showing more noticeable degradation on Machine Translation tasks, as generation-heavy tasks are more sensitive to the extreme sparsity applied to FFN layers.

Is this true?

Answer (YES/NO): NO